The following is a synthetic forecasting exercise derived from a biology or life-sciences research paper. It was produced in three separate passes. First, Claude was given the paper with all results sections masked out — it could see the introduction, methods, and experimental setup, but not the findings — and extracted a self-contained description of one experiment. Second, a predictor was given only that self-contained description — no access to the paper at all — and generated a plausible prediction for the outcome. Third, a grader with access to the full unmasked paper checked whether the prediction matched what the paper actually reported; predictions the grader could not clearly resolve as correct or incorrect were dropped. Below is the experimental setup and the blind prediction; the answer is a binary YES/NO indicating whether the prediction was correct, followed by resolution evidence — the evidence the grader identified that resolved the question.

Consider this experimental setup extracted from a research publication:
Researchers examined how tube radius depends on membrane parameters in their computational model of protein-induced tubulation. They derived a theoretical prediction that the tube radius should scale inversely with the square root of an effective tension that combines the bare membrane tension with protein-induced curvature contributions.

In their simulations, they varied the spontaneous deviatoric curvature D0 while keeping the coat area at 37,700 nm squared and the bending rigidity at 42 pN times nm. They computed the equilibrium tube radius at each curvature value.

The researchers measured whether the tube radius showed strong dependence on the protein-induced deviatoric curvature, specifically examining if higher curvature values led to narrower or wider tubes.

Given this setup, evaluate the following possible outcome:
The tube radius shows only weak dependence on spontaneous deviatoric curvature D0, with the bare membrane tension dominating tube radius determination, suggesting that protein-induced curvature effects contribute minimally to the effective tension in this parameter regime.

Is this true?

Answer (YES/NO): NO